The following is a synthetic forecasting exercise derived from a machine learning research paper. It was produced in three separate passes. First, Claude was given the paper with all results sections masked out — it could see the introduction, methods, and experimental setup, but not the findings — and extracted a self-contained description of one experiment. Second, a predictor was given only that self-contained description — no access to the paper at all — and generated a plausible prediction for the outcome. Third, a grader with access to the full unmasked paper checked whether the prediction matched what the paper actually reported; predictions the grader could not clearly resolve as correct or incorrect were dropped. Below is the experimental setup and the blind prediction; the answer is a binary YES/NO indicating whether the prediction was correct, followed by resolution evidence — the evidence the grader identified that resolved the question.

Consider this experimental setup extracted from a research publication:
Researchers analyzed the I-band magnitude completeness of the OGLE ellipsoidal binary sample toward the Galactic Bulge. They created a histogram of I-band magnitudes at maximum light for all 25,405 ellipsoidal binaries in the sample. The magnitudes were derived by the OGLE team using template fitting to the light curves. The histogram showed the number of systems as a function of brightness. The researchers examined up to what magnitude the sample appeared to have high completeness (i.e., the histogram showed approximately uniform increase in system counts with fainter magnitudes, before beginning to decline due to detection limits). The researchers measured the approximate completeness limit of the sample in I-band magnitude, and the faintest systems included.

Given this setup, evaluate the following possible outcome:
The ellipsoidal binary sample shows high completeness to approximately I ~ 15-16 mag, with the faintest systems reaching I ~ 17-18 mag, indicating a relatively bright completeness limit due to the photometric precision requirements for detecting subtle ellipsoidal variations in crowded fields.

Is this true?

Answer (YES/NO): NO